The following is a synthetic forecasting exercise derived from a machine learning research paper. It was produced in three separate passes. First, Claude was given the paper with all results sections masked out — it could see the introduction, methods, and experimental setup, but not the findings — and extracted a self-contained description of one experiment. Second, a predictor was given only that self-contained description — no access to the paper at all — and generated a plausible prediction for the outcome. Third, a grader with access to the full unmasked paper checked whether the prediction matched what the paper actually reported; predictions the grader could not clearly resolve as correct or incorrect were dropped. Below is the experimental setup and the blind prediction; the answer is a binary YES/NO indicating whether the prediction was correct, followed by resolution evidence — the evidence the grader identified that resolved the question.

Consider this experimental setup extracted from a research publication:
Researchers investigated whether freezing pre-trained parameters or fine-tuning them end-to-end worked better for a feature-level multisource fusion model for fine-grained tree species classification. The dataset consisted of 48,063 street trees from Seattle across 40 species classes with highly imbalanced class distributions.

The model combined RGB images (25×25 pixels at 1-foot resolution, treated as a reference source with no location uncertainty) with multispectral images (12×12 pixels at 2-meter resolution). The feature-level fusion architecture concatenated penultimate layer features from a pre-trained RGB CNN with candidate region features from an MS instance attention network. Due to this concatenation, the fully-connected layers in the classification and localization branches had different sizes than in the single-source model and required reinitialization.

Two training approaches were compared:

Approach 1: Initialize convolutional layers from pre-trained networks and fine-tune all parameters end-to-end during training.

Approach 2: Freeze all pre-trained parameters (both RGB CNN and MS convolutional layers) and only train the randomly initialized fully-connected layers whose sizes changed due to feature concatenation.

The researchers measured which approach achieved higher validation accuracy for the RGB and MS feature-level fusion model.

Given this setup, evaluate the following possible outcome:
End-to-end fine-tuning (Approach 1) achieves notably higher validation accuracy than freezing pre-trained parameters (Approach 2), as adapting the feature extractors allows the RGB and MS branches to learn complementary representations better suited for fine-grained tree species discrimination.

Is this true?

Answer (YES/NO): NO